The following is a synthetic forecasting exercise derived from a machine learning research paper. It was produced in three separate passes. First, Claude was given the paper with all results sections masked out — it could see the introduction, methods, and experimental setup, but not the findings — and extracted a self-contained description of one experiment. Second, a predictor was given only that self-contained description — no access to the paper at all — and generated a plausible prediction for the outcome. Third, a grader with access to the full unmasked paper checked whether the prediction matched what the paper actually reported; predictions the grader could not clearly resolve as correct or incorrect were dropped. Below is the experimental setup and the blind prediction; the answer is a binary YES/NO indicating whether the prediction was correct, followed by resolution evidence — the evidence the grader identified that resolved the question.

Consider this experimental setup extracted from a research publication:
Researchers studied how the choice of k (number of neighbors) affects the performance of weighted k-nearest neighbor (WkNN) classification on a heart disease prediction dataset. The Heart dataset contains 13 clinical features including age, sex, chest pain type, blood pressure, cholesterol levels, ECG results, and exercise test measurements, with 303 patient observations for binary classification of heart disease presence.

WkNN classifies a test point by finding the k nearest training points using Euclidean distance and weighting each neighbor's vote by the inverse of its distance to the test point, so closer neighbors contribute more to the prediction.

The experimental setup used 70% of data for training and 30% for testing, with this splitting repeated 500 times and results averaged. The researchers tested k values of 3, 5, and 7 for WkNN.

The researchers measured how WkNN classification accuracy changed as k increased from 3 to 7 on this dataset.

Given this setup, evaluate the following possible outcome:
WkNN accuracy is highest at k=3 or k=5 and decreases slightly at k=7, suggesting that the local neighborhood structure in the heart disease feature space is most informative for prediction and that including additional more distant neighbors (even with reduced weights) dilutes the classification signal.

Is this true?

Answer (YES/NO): NO